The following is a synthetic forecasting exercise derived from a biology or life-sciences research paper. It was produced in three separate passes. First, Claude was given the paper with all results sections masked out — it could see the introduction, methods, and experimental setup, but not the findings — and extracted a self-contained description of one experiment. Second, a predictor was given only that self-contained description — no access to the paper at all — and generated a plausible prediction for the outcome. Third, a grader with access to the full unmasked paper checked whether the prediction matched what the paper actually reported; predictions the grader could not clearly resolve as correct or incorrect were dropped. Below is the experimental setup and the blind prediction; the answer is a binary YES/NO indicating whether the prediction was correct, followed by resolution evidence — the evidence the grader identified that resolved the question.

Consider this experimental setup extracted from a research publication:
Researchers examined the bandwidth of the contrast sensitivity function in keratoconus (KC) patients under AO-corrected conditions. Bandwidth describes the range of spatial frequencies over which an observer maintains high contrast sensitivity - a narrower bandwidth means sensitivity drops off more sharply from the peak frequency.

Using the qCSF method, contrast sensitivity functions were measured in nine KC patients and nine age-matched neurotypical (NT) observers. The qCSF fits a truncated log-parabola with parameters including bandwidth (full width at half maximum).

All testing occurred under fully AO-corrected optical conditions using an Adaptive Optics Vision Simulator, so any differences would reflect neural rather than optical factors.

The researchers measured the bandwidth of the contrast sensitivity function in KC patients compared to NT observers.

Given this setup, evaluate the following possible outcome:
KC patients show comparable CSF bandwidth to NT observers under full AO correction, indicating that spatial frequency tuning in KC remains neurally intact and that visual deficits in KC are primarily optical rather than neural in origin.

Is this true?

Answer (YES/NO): NO